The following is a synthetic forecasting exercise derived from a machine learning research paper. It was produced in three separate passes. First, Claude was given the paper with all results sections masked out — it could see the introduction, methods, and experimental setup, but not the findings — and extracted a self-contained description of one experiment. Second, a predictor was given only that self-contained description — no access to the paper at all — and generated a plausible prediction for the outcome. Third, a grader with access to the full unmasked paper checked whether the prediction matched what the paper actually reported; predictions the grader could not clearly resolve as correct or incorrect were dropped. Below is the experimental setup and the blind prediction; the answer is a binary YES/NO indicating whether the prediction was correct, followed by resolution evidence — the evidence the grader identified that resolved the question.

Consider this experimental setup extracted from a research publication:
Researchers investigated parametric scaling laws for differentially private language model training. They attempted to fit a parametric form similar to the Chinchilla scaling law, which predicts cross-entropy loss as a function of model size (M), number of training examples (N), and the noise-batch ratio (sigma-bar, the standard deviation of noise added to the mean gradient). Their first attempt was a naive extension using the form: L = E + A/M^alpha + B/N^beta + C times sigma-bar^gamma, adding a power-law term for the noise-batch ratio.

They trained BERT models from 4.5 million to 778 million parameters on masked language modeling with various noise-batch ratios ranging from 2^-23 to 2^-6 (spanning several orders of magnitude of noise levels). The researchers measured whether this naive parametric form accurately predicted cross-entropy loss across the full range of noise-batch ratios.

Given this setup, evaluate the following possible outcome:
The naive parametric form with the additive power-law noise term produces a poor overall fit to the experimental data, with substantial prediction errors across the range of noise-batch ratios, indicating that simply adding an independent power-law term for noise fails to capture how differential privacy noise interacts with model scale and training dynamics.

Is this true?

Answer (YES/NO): NO